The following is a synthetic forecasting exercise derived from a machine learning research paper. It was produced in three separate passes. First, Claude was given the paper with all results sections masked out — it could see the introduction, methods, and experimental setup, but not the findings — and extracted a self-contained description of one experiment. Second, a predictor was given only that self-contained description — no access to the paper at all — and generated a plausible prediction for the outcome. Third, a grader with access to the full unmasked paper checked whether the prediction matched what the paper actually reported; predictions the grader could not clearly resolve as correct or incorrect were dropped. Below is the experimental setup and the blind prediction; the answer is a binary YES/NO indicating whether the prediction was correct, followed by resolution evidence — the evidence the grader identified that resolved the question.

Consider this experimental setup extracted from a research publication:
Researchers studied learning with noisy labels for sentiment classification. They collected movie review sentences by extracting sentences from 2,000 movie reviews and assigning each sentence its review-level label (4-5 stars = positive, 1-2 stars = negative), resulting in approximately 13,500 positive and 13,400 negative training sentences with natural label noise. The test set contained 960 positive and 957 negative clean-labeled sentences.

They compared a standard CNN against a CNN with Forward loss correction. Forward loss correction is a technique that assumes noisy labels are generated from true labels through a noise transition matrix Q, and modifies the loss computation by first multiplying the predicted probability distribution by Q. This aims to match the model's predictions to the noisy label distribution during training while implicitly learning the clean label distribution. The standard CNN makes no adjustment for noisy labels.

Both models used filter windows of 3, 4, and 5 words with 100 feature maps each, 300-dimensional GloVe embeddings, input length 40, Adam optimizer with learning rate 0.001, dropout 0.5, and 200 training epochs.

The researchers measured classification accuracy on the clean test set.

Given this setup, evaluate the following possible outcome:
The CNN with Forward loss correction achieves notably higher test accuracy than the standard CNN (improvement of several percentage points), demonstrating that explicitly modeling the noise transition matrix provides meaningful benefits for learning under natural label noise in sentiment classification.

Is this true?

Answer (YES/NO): NO